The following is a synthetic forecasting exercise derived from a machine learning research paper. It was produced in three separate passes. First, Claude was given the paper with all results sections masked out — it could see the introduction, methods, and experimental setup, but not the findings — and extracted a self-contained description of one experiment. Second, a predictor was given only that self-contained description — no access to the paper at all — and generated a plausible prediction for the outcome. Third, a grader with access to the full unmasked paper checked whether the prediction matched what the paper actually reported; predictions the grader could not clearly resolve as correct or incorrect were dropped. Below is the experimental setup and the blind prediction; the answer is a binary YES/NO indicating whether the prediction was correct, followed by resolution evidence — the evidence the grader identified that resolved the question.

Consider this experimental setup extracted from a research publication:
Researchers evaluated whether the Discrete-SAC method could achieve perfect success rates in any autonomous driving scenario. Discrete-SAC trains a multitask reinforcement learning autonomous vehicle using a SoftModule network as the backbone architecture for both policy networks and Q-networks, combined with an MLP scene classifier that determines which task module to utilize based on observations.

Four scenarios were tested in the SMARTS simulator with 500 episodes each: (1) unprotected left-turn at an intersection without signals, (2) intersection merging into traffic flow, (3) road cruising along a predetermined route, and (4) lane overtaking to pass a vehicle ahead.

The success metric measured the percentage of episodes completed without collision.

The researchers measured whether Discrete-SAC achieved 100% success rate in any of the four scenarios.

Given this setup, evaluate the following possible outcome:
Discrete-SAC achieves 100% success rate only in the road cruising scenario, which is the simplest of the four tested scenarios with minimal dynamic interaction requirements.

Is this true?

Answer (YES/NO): YES